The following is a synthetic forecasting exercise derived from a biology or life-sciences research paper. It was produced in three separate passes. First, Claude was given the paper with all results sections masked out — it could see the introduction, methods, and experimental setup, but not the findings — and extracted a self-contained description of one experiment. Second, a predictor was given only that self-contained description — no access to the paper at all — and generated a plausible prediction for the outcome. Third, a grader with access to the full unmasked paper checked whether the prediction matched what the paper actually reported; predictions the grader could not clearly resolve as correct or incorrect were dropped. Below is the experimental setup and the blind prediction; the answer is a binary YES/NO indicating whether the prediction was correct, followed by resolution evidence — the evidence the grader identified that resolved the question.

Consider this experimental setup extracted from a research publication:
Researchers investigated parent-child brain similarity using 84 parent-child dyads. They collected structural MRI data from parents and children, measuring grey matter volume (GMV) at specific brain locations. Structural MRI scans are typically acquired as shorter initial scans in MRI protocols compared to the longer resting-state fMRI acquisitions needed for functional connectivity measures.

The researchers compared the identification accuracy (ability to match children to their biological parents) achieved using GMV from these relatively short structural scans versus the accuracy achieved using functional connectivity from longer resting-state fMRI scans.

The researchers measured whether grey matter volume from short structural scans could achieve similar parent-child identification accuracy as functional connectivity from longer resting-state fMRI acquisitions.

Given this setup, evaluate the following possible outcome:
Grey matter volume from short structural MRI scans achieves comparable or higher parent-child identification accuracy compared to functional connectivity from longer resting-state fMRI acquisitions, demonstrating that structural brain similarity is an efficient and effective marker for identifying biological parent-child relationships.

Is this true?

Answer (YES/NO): YES